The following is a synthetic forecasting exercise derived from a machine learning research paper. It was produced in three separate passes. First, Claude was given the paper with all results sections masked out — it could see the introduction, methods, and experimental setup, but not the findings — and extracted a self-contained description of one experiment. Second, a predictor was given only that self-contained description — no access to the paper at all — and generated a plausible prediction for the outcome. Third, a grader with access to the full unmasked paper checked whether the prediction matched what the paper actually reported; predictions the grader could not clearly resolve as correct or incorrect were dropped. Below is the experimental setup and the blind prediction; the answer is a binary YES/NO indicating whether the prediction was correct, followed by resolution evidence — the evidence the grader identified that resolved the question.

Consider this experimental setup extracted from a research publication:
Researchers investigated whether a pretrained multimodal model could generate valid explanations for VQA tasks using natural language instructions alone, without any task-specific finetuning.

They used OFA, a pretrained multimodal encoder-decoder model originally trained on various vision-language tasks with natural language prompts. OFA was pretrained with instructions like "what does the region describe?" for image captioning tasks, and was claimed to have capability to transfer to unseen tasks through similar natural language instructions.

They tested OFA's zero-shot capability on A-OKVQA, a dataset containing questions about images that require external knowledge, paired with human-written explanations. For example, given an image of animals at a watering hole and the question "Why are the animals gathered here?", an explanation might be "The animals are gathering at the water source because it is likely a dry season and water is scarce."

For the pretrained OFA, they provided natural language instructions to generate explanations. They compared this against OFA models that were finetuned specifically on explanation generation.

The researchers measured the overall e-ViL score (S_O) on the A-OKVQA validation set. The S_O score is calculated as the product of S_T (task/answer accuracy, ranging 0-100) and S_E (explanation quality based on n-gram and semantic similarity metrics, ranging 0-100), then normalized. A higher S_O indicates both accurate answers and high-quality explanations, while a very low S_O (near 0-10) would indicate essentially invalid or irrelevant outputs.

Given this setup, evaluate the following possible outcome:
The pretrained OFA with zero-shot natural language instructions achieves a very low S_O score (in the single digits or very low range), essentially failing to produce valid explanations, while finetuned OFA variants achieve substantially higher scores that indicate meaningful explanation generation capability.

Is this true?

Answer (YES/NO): YES